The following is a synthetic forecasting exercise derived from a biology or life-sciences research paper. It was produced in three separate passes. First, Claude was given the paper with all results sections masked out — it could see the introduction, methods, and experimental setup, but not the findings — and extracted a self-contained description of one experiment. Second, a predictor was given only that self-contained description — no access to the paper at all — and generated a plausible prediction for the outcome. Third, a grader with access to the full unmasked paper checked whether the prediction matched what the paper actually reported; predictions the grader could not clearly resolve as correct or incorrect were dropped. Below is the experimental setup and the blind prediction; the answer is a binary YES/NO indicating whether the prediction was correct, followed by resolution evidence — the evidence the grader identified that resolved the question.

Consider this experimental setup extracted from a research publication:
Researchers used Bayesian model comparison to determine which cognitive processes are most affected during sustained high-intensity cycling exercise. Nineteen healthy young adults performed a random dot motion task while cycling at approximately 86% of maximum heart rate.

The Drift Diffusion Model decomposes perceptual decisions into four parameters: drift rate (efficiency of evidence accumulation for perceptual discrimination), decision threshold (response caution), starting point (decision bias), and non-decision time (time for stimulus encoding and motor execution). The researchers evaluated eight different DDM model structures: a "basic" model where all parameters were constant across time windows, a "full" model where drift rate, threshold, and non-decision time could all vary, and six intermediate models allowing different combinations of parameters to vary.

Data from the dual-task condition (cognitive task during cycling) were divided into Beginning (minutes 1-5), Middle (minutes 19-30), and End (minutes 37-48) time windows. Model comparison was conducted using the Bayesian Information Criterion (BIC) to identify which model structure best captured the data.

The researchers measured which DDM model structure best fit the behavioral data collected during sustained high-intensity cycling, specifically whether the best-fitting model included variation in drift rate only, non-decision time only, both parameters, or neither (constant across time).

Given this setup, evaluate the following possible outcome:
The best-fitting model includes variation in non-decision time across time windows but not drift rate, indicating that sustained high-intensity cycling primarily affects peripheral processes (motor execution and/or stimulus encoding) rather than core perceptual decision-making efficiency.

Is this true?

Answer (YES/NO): NO